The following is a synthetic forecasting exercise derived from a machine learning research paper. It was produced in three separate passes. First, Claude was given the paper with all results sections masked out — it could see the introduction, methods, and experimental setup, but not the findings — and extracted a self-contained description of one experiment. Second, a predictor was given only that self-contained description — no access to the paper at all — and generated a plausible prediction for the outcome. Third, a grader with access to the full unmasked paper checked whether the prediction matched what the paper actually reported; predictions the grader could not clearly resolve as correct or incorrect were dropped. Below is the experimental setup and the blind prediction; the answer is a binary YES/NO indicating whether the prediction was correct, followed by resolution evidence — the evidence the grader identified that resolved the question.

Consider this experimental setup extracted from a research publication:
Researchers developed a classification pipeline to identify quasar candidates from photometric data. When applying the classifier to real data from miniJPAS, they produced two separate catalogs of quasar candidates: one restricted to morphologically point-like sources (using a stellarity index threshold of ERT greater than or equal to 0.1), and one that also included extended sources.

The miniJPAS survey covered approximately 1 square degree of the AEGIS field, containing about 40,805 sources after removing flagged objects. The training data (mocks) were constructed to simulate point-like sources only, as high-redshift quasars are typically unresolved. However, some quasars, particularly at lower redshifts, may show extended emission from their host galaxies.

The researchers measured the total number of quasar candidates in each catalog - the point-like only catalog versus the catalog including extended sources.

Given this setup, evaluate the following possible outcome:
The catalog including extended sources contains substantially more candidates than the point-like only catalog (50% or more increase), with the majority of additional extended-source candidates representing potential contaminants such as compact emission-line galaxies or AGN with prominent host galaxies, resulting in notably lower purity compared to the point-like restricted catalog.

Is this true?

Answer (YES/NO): NO